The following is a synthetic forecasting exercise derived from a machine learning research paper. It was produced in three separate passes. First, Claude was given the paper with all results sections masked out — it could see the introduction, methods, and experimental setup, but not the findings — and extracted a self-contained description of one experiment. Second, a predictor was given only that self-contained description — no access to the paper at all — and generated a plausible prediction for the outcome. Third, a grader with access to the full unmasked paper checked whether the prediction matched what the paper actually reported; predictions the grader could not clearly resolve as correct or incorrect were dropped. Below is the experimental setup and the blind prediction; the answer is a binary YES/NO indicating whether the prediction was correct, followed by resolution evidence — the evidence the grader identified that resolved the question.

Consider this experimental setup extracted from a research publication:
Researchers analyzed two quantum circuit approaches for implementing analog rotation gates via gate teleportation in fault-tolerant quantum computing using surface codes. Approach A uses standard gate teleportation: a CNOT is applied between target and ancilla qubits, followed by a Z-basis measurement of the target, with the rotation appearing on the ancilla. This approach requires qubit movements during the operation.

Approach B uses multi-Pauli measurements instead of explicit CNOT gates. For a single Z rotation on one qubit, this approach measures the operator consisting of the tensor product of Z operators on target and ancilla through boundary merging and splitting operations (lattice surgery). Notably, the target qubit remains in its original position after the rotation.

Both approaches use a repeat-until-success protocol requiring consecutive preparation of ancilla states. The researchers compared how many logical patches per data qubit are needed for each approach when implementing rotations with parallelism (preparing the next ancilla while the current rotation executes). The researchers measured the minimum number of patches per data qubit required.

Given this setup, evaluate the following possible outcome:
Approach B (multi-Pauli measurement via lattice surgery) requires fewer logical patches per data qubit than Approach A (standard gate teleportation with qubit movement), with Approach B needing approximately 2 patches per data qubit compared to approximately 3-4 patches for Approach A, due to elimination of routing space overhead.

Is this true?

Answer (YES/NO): NO